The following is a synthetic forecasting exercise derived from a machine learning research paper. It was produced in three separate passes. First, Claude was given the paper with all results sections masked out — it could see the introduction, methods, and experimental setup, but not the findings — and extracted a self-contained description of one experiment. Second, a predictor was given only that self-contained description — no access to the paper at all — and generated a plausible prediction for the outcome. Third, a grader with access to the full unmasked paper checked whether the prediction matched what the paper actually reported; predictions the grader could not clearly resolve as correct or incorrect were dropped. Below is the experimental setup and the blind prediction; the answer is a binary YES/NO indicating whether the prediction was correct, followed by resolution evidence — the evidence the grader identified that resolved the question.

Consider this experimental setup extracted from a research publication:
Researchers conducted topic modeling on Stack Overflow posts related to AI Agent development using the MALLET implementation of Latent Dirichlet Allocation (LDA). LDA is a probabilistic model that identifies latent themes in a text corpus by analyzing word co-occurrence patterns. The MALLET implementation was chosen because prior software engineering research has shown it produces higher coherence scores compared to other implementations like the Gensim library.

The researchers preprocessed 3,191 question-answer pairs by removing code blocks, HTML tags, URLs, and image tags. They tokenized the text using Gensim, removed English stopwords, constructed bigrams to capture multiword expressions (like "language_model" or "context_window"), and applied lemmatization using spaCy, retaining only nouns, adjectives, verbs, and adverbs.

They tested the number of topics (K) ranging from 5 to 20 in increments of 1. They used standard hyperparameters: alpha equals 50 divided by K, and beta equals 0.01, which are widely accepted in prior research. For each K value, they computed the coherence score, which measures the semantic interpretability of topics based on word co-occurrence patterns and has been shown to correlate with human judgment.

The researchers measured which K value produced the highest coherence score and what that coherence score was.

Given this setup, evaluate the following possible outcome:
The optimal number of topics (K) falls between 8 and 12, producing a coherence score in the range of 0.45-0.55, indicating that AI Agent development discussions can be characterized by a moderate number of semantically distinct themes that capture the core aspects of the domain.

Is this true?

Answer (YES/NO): NO